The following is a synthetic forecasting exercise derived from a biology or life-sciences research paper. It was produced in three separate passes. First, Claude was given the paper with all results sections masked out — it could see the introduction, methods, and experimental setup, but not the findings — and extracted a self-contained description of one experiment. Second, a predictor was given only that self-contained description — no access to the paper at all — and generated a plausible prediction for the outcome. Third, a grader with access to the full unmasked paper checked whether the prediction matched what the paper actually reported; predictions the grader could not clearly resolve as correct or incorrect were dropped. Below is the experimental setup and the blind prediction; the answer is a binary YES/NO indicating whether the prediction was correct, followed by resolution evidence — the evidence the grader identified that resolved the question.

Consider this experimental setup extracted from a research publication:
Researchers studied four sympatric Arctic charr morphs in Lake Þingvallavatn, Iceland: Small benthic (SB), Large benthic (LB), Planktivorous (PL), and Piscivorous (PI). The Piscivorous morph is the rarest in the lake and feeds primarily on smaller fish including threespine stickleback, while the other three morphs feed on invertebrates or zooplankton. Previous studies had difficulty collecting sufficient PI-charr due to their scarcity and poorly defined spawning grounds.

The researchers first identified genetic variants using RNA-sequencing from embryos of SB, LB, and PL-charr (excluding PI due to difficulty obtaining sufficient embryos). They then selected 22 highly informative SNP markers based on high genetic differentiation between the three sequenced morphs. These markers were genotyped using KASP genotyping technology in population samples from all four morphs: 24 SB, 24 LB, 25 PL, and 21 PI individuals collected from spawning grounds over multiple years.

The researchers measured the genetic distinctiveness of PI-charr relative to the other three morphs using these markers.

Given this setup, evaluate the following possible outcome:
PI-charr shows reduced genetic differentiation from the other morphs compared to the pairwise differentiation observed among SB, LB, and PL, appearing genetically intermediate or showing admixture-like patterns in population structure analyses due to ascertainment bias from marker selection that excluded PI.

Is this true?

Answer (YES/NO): YES